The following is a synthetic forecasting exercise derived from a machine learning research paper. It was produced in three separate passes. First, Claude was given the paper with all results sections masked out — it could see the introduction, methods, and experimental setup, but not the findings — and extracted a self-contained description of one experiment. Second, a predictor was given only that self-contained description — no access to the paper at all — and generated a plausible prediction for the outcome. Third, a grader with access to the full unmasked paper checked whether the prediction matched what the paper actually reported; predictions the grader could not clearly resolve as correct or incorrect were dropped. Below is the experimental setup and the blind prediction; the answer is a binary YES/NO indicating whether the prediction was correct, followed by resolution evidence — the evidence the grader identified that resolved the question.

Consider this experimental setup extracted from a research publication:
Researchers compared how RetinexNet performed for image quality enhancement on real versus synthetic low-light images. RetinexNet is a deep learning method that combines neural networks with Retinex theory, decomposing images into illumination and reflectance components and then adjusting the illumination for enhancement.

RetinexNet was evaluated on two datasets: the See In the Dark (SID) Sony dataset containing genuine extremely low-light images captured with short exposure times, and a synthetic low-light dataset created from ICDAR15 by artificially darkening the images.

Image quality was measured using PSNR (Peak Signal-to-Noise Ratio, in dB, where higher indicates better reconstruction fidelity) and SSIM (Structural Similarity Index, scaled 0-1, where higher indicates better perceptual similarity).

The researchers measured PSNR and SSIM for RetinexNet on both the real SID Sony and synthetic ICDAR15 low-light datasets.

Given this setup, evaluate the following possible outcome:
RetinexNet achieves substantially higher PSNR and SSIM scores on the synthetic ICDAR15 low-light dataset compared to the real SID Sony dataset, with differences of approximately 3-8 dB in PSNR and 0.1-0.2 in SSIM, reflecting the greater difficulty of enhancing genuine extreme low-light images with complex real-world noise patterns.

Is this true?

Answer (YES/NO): NO